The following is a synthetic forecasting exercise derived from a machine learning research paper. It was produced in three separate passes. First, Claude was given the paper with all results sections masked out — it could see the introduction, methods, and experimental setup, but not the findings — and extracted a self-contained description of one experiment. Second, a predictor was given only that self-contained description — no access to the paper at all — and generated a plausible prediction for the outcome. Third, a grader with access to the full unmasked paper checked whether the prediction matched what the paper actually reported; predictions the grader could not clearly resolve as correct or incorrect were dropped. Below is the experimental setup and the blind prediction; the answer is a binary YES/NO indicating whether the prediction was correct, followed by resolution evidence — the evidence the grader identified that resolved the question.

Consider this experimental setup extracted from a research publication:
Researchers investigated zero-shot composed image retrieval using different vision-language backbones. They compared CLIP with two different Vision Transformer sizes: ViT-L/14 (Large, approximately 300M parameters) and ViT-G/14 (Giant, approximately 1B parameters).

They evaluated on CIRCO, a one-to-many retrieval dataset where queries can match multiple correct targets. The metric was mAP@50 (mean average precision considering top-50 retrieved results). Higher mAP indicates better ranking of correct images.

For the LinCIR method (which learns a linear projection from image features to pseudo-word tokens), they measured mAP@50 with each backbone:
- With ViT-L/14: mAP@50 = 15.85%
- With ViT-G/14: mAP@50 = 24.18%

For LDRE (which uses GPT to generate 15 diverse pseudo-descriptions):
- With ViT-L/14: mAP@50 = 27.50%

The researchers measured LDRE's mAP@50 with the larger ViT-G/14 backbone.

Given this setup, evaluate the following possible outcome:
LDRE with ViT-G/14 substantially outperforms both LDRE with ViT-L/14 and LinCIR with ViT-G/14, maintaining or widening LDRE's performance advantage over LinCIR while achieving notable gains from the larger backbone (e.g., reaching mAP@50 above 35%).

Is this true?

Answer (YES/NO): YES